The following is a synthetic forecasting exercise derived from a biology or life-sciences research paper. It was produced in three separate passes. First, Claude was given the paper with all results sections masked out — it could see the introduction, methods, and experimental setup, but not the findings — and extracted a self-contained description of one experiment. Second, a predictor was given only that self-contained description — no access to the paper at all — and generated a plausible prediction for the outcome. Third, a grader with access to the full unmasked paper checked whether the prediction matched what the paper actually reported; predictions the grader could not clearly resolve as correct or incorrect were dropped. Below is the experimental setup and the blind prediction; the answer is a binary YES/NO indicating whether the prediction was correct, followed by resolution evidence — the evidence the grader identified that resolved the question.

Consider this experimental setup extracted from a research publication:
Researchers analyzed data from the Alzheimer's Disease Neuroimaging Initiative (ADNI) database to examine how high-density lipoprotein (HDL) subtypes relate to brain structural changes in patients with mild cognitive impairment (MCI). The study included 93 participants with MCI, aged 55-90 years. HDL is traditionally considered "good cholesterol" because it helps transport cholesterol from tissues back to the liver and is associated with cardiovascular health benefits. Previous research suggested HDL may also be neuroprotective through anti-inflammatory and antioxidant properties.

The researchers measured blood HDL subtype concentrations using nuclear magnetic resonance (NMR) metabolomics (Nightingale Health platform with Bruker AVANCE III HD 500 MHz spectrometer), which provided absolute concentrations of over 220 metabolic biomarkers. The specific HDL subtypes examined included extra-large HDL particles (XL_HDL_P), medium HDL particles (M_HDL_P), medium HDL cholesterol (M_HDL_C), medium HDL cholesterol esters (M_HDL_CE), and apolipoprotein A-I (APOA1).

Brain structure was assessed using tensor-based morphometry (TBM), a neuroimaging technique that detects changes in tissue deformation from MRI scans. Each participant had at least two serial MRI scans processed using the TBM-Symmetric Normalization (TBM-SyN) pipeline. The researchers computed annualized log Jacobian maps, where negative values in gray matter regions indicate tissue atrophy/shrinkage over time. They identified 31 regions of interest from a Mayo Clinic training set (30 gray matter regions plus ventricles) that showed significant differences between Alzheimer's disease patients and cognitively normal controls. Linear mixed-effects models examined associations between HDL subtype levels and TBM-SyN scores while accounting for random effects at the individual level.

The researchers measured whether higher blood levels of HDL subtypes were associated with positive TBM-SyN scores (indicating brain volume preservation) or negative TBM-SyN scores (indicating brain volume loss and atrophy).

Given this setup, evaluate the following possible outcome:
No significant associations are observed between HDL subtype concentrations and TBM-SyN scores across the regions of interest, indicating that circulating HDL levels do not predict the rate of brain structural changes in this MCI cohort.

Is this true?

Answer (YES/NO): NO